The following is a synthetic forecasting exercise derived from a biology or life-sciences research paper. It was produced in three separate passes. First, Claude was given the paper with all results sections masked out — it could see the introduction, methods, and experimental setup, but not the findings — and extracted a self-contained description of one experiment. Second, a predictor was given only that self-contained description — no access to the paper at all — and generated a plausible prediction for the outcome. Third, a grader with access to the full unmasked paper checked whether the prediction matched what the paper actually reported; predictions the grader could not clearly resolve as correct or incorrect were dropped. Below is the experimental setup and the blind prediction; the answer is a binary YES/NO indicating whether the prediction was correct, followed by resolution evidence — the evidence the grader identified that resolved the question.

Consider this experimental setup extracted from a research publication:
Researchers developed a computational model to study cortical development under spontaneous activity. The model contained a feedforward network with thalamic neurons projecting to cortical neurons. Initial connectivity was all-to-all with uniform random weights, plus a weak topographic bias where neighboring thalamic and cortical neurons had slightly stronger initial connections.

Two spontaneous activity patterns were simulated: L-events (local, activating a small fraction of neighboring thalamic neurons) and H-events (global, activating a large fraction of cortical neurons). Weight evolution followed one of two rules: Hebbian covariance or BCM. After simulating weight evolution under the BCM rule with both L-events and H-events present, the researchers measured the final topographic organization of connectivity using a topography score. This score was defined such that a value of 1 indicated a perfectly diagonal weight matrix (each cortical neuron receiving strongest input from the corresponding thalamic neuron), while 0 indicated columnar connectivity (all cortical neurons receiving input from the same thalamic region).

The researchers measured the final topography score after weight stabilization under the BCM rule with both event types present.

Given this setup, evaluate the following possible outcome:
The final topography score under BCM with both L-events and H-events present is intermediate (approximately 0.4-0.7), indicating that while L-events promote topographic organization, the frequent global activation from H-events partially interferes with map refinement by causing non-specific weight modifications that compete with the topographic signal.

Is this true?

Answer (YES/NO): NO